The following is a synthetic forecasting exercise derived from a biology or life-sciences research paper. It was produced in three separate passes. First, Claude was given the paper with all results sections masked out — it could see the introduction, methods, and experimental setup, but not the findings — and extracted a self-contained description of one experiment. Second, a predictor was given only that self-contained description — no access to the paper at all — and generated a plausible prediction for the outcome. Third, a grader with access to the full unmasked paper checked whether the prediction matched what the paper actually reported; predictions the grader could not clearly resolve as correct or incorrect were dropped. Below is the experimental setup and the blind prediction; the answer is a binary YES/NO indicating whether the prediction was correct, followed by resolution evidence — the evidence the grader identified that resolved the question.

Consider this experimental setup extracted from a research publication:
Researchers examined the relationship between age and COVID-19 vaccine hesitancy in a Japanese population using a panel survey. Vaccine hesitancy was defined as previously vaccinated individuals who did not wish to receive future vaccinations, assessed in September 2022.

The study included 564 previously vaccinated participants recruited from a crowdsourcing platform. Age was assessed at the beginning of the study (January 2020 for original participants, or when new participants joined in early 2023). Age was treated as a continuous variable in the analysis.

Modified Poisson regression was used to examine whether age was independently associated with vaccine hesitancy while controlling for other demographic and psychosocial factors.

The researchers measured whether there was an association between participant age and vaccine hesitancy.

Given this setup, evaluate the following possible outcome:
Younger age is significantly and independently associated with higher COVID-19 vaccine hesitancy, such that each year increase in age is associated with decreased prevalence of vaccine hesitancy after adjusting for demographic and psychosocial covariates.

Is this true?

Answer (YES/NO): NO